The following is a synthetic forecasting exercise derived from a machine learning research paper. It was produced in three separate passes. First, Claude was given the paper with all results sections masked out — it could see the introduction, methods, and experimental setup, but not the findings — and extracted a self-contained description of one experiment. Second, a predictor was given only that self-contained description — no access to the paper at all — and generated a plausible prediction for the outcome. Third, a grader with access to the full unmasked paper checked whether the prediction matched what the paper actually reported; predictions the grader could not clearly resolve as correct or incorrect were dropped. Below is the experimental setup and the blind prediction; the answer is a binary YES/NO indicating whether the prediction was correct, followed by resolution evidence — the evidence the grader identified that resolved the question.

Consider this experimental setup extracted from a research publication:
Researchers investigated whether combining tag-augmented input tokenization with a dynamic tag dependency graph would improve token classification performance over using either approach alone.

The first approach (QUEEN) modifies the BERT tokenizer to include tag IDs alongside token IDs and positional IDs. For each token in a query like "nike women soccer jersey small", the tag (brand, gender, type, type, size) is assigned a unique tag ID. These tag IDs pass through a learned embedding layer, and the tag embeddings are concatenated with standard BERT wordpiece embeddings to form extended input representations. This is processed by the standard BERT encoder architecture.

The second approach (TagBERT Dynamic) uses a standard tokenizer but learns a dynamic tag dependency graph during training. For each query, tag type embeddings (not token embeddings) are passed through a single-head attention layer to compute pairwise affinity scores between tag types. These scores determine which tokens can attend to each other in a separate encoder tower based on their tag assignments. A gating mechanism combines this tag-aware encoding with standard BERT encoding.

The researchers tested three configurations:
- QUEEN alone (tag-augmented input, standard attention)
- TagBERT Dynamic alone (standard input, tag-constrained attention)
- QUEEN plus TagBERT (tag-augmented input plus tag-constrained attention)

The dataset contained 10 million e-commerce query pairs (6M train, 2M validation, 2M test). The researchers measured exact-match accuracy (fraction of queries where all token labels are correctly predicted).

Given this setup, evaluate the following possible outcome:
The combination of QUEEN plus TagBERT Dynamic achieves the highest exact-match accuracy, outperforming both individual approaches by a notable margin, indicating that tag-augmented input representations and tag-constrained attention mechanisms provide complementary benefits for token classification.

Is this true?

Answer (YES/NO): NO